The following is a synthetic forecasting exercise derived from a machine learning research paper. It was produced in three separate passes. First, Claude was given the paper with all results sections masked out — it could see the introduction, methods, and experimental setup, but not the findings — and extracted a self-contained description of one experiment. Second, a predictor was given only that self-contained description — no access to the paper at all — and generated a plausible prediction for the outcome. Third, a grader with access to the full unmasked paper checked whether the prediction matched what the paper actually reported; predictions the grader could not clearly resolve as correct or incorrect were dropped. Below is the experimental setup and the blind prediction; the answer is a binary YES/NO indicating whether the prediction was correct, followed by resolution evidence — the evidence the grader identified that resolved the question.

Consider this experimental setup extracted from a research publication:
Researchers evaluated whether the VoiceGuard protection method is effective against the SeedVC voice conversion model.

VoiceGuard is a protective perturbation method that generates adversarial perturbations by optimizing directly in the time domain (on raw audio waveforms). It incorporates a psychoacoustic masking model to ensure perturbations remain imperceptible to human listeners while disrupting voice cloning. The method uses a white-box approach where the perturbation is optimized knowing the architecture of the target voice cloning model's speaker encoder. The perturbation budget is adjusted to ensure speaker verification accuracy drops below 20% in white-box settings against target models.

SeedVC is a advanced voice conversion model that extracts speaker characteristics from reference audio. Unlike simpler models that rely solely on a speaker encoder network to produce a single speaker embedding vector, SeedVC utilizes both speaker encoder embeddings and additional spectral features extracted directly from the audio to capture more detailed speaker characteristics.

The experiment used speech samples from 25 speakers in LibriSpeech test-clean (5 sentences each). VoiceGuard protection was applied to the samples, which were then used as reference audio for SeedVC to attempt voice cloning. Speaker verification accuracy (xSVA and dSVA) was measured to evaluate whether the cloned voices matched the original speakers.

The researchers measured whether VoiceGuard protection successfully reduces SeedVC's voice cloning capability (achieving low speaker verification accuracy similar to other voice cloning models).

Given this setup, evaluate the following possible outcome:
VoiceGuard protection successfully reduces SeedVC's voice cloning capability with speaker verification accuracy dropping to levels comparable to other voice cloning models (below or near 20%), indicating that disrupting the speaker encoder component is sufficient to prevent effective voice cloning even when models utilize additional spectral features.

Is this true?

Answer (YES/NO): NO